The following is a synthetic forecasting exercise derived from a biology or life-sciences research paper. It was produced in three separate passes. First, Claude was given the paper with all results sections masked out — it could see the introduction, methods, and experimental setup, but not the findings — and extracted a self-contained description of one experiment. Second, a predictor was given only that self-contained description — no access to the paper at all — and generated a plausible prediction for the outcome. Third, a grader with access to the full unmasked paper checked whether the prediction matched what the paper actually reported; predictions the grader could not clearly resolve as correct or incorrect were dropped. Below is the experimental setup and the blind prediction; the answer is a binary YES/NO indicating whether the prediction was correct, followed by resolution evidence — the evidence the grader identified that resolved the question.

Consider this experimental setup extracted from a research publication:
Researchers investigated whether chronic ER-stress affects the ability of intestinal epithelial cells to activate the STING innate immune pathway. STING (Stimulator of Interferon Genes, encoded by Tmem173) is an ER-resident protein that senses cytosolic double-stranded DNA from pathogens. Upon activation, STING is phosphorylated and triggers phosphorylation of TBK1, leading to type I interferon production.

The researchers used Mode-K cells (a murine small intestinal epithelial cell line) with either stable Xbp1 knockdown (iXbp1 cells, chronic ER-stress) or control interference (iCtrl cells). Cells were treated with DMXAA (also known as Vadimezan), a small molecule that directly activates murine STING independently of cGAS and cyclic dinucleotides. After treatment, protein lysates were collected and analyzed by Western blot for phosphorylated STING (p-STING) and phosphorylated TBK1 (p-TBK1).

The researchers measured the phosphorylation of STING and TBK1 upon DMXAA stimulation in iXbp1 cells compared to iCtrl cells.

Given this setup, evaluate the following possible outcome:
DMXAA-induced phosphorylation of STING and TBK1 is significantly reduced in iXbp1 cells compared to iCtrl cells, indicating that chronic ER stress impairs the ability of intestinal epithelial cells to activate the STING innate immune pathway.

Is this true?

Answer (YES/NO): YES